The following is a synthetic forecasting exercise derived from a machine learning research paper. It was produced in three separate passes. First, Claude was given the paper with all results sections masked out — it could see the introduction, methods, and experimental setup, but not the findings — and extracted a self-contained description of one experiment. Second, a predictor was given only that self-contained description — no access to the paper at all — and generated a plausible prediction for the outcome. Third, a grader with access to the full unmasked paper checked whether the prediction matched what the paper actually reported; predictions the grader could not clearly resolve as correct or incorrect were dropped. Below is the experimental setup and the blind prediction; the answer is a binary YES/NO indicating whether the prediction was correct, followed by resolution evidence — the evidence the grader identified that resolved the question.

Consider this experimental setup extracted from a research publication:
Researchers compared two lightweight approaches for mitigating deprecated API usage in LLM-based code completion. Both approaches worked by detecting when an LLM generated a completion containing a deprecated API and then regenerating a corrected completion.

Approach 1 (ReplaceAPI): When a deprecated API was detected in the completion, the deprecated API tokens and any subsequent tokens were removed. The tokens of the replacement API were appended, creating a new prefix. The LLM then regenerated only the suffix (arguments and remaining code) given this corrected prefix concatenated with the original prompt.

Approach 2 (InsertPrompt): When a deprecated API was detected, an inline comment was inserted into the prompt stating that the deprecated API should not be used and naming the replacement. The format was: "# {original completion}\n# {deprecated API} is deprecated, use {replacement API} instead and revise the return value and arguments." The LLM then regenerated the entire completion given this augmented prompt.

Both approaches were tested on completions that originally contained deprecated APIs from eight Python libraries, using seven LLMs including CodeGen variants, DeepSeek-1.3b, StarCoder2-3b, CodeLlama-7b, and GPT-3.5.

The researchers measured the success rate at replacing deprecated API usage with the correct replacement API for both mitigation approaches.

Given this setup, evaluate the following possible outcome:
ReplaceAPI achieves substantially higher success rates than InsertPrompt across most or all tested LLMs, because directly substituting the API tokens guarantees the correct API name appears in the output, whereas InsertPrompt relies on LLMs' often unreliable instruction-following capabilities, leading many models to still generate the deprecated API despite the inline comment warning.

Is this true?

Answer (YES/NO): YES